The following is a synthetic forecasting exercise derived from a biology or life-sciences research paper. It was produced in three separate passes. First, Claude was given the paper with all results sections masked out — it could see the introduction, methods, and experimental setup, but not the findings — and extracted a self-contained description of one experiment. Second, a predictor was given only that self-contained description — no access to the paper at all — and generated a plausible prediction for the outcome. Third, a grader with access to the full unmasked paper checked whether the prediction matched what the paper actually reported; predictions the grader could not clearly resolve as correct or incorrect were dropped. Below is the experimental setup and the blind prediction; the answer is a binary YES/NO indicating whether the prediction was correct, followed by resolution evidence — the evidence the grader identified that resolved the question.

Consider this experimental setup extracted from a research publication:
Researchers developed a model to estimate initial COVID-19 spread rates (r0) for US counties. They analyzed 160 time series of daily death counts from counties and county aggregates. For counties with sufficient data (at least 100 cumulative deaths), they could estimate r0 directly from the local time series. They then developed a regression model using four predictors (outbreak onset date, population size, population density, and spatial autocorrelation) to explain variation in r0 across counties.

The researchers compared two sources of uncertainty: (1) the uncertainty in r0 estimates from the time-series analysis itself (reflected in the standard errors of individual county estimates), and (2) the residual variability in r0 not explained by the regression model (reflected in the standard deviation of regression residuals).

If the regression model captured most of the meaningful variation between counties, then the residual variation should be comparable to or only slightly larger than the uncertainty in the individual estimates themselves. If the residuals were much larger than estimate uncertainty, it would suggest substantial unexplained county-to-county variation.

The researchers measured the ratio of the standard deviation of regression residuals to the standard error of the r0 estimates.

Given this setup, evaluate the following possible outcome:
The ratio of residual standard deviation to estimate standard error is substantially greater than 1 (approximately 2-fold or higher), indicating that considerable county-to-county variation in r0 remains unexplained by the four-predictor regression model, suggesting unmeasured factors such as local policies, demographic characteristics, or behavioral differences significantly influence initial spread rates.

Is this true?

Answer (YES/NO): NO